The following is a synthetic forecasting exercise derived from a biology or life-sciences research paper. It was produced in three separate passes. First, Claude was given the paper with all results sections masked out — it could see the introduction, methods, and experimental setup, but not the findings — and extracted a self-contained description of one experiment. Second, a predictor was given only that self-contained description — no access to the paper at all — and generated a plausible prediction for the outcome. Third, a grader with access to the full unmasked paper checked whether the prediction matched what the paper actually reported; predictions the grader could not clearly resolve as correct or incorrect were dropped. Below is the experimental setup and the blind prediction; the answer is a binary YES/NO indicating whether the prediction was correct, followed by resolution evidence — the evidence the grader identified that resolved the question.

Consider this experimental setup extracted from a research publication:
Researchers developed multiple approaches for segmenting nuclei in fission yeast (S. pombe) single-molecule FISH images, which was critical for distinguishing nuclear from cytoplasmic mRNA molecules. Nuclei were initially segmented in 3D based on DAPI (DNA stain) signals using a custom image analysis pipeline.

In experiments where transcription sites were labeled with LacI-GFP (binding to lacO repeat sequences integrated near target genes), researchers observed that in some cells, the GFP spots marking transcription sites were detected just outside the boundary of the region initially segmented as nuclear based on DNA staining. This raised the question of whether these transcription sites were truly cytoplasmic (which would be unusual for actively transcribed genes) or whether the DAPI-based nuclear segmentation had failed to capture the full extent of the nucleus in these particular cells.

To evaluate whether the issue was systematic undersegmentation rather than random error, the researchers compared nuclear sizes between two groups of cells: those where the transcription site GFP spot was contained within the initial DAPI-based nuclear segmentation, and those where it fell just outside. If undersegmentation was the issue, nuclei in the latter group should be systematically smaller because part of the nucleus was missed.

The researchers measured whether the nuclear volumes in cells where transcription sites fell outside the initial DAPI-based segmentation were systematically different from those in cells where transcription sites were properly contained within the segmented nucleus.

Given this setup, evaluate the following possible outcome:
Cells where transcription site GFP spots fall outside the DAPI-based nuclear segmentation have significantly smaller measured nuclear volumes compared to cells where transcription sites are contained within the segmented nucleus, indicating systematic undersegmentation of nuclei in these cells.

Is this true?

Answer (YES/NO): YES